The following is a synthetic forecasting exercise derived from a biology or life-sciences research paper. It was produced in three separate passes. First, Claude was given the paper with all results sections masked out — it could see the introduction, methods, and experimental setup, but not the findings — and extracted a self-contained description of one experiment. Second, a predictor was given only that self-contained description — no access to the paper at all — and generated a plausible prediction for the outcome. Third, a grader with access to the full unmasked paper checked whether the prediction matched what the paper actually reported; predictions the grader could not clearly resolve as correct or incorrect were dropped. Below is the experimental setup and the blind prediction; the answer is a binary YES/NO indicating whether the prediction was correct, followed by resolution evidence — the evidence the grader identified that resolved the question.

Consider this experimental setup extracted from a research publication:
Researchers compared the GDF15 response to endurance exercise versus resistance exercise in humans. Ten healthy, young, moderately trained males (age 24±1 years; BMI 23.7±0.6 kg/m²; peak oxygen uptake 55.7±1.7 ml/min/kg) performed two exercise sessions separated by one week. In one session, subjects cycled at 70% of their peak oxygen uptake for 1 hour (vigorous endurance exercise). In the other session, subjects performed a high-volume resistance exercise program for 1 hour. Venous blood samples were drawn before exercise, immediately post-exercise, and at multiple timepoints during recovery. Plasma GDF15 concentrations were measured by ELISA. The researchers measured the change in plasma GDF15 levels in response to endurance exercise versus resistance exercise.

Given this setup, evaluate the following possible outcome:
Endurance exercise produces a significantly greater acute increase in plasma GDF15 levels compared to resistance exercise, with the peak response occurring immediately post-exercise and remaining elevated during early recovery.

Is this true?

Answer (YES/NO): NO